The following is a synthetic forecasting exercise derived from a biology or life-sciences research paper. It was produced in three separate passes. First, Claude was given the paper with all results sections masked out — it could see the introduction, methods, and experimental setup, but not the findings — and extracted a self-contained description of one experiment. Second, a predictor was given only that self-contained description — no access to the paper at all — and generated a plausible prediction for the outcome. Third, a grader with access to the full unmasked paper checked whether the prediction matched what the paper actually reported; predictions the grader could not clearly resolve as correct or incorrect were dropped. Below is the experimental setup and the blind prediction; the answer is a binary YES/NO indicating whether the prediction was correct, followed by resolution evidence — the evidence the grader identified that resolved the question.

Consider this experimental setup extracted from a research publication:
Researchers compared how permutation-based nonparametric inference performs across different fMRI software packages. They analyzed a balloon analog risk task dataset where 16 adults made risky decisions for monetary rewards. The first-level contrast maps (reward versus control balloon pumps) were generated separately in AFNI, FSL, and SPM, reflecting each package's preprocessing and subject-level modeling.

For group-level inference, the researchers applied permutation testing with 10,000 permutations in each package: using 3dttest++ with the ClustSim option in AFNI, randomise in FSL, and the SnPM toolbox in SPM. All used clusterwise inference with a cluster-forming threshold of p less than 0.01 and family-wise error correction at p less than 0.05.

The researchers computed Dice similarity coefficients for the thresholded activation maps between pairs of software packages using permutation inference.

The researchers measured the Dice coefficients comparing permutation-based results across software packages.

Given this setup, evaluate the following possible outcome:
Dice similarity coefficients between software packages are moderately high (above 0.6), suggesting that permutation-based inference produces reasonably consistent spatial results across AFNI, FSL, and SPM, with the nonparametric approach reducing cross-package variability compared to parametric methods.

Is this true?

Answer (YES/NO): NO